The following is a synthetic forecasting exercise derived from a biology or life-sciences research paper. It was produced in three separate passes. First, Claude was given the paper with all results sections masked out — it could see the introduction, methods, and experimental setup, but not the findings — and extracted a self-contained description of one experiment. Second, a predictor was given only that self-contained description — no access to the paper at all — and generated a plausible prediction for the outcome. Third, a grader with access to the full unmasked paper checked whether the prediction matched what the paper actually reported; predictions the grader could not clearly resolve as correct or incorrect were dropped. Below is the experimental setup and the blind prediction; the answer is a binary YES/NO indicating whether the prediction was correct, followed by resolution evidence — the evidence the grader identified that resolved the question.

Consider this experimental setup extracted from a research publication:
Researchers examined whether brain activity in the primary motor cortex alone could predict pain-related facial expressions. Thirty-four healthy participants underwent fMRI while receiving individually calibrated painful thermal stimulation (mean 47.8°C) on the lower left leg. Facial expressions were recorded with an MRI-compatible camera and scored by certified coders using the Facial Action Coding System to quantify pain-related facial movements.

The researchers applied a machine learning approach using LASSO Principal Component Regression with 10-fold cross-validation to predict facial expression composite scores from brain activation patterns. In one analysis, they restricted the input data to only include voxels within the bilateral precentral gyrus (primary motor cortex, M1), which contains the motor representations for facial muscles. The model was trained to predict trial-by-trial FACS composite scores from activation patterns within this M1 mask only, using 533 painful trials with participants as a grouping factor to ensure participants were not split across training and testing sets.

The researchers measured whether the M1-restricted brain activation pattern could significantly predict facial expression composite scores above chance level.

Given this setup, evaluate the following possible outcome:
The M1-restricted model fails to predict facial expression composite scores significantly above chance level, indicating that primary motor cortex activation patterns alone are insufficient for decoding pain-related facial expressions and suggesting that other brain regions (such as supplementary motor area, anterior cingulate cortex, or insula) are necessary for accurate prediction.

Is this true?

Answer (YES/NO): YES